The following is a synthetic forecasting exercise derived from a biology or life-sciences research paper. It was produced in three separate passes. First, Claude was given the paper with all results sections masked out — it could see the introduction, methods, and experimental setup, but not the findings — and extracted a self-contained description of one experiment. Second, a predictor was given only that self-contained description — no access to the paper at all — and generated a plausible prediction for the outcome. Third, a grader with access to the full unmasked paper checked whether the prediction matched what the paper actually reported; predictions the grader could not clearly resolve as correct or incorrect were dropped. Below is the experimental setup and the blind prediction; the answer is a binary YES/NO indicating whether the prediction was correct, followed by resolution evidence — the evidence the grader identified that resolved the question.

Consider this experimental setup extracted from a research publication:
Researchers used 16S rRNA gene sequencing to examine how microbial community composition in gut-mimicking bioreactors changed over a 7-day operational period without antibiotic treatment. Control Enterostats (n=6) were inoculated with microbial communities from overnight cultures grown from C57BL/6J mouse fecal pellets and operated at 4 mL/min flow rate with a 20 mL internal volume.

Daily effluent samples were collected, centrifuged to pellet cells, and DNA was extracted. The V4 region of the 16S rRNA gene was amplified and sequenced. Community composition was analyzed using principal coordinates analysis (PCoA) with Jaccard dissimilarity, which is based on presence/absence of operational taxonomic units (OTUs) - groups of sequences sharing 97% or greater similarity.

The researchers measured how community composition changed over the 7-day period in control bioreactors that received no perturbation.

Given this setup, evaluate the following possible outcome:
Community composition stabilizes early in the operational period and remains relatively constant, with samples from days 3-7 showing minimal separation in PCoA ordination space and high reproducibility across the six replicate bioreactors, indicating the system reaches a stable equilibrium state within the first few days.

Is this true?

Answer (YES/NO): NO